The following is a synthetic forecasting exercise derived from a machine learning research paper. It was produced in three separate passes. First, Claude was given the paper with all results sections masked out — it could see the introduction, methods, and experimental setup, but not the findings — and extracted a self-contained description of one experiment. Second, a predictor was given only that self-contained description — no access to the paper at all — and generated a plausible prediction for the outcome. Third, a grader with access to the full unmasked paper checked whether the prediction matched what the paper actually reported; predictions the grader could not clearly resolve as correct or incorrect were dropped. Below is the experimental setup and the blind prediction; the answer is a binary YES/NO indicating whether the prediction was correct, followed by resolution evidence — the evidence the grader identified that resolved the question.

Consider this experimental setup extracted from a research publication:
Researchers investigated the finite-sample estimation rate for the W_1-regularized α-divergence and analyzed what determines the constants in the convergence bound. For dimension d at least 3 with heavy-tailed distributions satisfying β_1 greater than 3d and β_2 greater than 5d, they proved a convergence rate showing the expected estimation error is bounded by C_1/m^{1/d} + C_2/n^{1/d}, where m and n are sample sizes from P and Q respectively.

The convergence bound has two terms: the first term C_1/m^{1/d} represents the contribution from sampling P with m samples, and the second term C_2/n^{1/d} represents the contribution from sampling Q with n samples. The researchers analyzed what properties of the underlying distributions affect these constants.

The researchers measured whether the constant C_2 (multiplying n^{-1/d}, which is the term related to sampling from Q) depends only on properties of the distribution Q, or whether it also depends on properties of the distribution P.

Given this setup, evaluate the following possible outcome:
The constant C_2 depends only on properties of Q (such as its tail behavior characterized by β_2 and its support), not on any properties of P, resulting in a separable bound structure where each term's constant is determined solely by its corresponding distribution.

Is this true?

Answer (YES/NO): NO